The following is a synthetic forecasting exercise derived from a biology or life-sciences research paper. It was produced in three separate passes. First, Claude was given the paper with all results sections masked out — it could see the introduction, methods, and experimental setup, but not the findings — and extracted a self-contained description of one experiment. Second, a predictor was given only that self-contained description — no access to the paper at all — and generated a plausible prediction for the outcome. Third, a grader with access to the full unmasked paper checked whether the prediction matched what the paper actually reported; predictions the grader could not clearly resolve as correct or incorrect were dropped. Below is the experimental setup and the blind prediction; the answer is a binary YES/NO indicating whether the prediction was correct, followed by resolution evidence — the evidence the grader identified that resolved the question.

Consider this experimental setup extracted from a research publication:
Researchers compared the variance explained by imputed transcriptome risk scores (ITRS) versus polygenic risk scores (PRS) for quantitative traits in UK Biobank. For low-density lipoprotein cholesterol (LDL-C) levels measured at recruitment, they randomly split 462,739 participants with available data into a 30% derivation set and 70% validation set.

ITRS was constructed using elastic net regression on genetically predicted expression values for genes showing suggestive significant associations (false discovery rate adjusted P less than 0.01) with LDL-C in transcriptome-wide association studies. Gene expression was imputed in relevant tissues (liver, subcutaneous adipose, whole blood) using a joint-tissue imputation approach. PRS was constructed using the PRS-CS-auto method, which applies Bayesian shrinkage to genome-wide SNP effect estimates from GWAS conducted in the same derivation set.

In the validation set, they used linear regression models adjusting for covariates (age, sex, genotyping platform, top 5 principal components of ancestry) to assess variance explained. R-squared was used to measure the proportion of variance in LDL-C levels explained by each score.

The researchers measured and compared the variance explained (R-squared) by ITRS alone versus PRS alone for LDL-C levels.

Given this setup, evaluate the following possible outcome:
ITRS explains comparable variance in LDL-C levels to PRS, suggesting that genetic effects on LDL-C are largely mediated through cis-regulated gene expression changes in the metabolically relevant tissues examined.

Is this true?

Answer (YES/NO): NO